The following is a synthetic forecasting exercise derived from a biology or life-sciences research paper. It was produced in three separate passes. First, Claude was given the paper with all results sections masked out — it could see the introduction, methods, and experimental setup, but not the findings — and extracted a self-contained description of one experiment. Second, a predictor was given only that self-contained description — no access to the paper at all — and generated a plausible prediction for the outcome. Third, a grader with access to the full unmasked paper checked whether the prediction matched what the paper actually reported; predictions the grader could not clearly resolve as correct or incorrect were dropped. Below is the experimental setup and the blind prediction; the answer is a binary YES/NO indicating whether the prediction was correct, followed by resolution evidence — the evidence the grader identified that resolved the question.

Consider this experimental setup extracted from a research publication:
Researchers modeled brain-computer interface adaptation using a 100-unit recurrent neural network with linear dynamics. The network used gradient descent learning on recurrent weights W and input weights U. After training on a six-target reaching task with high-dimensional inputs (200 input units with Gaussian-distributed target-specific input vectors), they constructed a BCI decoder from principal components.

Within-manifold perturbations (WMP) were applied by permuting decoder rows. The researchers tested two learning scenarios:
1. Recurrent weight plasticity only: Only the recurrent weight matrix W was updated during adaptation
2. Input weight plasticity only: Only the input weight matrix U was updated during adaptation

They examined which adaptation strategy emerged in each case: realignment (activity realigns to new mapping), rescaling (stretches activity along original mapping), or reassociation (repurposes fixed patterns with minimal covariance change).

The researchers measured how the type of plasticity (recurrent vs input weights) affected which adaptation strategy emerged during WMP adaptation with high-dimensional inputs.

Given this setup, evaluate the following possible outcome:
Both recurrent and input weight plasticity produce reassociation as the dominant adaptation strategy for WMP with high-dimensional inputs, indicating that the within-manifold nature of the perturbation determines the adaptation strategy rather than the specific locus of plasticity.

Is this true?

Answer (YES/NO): NO